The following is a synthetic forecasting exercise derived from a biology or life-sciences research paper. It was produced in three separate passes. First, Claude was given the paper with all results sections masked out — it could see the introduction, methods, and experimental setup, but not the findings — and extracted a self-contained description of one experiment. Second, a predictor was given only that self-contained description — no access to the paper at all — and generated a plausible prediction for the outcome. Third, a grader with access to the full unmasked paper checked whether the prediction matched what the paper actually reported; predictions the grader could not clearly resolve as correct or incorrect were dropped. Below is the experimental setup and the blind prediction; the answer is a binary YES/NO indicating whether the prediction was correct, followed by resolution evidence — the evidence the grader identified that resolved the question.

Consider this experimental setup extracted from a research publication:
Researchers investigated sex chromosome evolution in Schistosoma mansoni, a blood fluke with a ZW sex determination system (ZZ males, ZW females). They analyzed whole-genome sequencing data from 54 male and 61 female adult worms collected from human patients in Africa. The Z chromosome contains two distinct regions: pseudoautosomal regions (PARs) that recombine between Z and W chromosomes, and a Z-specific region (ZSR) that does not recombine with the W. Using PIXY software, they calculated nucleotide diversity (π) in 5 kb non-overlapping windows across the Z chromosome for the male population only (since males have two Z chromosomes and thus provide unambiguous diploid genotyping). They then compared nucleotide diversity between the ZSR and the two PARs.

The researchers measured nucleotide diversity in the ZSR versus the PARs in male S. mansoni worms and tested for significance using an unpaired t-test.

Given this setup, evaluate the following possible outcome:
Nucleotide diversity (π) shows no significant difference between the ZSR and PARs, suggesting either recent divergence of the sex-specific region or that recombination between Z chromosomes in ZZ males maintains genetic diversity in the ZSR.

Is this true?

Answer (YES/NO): NO